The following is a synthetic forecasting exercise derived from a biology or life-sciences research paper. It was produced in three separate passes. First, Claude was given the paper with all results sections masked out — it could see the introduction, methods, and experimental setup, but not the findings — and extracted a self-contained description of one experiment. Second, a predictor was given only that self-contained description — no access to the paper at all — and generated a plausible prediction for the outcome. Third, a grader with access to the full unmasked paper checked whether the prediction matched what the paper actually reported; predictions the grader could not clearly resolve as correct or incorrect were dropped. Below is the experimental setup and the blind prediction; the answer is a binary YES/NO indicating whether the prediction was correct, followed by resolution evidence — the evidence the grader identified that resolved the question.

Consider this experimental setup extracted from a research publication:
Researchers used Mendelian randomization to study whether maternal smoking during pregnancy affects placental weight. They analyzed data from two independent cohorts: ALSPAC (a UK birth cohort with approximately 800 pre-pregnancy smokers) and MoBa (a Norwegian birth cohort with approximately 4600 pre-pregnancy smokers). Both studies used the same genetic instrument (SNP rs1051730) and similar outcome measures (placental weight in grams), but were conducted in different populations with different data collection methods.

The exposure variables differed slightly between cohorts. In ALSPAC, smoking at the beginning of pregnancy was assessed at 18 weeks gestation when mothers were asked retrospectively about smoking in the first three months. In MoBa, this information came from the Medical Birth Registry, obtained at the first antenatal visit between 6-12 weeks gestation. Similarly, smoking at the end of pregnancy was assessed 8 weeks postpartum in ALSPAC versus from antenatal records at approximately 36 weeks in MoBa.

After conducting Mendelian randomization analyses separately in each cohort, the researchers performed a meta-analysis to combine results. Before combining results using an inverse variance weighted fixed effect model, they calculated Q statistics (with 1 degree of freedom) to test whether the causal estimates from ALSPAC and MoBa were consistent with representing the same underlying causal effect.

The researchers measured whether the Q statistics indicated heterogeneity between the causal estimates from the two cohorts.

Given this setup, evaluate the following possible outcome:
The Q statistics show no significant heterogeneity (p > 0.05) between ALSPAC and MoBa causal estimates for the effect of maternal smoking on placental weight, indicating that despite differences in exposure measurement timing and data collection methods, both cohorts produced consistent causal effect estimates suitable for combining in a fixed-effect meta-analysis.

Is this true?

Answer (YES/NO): YES